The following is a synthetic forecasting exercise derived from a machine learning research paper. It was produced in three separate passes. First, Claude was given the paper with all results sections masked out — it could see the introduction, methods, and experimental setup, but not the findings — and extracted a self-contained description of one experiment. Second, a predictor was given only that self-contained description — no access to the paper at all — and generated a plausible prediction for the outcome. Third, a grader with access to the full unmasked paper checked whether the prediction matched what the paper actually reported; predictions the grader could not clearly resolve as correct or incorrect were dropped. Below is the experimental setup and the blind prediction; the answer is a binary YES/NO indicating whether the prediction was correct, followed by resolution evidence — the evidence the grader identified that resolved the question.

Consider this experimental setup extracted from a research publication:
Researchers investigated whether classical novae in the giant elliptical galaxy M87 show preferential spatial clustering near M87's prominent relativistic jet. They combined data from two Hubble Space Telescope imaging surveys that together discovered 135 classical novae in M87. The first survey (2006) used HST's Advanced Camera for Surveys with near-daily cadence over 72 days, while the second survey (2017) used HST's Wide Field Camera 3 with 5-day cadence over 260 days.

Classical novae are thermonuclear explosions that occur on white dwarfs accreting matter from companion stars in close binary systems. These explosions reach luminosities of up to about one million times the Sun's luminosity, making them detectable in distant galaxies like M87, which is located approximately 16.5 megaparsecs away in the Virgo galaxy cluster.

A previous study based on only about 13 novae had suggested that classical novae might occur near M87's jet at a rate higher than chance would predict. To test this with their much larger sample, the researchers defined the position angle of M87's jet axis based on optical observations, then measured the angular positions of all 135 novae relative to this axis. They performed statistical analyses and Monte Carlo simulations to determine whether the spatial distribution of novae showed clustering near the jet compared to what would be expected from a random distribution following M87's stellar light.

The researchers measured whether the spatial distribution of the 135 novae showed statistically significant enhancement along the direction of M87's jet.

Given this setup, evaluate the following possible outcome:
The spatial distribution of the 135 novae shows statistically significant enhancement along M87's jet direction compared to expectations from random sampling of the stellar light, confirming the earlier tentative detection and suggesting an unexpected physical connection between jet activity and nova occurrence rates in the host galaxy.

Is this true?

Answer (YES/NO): YES